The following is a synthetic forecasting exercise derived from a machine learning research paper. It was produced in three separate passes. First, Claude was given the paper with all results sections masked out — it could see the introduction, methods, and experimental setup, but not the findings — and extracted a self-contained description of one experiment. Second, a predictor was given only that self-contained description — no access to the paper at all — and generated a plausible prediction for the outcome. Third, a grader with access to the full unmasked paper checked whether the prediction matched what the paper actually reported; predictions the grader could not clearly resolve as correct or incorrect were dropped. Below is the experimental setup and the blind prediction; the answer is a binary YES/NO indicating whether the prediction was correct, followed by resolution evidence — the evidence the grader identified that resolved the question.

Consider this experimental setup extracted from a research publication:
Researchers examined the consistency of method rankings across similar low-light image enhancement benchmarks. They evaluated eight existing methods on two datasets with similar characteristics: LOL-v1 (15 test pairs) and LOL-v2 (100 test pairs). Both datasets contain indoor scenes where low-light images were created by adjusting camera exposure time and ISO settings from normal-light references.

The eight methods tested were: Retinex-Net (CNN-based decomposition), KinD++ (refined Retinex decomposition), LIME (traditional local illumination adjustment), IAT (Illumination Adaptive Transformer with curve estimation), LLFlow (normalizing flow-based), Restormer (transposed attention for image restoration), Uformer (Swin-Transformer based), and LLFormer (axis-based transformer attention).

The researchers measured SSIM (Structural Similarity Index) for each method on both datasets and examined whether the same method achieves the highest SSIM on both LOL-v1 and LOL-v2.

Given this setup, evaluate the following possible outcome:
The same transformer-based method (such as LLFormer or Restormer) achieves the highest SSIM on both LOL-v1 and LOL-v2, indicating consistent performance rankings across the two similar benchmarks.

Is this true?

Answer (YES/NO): NO